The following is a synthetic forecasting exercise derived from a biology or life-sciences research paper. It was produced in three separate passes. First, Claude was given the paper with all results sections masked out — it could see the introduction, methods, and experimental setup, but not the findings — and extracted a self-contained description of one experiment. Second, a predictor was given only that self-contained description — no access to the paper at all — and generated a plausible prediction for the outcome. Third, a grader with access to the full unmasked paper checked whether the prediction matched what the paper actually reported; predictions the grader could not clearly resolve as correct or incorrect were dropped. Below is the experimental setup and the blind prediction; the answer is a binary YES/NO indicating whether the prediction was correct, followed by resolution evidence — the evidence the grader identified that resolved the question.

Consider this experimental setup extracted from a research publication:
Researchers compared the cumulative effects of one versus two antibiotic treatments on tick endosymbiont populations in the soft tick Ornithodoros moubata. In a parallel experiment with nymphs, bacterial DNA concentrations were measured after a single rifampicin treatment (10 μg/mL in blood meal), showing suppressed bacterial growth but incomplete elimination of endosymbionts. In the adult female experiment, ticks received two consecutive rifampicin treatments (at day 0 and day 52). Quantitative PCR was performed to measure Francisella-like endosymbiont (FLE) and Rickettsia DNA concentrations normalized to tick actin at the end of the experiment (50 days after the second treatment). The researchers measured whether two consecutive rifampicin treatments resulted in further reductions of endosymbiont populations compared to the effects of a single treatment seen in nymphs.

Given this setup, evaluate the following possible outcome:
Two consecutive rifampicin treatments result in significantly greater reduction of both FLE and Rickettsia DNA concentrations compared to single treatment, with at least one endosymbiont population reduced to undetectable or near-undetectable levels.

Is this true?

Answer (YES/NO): NO